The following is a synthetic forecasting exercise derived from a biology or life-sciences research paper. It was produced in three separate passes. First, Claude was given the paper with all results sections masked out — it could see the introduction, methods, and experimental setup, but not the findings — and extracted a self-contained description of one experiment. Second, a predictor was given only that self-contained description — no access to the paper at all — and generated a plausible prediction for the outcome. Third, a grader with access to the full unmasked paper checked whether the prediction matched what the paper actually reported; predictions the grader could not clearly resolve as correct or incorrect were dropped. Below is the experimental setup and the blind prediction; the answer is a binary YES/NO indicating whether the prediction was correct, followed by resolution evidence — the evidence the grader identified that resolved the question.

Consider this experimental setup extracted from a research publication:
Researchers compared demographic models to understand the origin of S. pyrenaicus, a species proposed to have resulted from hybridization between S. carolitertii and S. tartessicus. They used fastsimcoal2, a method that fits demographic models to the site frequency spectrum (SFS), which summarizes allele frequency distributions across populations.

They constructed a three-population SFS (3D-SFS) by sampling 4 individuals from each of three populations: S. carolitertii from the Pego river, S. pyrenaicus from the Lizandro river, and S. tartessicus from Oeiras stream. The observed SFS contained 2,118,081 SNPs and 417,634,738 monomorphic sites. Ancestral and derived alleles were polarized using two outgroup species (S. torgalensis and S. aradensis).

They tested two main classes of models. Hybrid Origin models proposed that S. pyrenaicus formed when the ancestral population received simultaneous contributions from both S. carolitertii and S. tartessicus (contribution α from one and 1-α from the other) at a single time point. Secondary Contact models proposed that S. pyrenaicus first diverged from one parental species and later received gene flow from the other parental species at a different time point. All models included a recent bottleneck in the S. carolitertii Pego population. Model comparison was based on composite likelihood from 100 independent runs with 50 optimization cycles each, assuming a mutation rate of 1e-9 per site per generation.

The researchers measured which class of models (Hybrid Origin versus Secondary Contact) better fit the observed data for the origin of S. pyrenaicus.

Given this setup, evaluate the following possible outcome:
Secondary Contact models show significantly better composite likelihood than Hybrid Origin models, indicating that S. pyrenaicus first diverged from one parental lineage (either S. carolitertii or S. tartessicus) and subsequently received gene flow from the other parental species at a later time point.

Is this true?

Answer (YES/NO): NO